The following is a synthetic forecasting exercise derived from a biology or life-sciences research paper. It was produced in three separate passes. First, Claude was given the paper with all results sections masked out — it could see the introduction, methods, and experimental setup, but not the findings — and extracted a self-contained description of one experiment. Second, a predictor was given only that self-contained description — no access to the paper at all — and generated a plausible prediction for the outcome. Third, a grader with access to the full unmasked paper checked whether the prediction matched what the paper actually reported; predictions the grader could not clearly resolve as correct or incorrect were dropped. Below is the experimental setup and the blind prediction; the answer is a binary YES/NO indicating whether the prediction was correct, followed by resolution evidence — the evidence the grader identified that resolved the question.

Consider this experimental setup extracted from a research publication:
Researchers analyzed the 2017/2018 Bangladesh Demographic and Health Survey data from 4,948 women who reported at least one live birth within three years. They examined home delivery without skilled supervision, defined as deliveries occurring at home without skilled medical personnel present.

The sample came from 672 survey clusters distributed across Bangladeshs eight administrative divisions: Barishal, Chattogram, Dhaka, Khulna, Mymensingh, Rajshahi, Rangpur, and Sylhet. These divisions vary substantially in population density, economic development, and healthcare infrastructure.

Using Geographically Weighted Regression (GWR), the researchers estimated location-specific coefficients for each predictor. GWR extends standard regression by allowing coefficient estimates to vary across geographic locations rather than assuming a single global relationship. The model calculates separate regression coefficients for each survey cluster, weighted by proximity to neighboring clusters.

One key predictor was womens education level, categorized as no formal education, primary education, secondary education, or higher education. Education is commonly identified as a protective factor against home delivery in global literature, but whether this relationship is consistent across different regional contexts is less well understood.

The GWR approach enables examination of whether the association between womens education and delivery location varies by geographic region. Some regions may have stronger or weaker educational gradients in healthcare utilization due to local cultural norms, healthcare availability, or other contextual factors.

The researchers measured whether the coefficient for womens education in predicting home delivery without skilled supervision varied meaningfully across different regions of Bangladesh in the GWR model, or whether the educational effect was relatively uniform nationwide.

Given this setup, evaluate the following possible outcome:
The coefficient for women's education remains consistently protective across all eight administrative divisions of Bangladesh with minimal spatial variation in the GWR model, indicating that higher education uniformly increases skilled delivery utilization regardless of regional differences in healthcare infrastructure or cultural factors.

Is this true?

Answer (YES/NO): NO